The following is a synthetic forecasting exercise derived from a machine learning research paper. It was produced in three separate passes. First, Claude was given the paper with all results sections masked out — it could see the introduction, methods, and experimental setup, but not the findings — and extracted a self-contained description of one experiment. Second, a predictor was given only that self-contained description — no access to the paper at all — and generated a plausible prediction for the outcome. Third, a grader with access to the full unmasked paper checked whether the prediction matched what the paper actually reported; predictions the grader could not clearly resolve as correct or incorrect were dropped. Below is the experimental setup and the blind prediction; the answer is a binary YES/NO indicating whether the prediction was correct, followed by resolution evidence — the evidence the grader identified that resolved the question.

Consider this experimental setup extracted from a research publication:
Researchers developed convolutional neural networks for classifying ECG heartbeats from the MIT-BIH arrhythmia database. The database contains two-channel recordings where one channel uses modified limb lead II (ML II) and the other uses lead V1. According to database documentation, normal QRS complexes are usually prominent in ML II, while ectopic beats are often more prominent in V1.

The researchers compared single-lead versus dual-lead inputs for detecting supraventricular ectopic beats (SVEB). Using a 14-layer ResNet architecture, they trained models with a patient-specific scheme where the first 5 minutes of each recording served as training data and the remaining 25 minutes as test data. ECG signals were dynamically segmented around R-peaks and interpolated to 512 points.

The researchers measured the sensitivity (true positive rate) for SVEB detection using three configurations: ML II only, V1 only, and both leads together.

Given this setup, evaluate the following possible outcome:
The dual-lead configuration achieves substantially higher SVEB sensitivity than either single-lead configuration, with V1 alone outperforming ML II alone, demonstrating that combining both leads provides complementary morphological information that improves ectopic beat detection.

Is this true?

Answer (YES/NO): NO